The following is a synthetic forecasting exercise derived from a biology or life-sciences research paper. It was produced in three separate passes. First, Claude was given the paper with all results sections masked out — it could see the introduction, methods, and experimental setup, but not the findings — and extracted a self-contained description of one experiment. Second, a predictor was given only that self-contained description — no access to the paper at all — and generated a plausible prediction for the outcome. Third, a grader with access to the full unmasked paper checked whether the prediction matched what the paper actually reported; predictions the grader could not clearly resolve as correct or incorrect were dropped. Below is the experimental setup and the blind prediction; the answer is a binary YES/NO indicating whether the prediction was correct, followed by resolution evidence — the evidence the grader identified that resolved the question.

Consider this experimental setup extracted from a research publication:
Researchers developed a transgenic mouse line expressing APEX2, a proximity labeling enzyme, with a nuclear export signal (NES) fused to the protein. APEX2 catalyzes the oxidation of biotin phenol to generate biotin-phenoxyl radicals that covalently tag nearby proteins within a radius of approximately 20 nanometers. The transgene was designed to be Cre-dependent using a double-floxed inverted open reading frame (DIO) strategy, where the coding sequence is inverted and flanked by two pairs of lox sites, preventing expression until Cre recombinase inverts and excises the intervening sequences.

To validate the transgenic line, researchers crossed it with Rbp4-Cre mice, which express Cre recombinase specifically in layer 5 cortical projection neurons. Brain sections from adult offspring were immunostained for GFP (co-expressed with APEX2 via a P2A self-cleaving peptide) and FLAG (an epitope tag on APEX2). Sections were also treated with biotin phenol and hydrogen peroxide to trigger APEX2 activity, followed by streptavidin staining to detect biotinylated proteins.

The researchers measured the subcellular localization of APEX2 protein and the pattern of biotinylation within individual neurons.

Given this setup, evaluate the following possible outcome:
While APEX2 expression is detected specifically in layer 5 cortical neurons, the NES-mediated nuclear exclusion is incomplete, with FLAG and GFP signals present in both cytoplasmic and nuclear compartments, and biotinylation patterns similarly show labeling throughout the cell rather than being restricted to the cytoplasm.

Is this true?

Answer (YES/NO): NO